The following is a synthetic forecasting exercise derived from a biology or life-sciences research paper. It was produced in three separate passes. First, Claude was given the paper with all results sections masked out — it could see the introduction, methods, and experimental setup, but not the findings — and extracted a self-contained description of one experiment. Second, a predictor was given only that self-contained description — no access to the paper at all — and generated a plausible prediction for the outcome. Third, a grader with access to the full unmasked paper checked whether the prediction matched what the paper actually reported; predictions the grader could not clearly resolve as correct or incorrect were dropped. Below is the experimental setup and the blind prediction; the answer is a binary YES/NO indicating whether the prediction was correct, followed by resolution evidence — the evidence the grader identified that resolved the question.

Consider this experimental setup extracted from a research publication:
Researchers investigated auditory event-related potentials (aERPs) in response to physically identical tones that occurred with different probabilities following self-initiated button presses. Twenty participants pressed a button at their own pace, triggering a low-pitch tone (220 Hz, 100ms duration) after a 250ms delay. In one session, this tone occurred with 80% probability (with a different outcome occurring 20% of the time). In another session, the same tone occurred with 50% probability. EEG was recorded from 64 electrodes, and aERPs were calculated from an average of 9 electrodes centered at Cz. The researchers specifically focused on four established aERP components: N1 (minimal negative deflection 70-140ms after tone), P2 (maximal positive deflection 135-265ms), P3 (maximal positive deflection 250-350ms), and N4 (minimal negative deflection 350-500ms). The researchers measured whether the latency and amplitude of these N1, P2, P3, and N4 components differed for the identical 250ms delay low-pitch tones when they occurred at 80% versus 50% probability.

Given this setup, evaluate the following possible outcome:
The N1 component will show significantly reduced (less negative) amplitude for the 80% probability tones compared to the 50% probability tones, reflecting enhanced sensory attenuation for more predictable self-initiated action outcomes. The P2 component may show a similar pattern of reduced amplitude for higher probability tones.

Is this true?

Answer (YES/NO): NO